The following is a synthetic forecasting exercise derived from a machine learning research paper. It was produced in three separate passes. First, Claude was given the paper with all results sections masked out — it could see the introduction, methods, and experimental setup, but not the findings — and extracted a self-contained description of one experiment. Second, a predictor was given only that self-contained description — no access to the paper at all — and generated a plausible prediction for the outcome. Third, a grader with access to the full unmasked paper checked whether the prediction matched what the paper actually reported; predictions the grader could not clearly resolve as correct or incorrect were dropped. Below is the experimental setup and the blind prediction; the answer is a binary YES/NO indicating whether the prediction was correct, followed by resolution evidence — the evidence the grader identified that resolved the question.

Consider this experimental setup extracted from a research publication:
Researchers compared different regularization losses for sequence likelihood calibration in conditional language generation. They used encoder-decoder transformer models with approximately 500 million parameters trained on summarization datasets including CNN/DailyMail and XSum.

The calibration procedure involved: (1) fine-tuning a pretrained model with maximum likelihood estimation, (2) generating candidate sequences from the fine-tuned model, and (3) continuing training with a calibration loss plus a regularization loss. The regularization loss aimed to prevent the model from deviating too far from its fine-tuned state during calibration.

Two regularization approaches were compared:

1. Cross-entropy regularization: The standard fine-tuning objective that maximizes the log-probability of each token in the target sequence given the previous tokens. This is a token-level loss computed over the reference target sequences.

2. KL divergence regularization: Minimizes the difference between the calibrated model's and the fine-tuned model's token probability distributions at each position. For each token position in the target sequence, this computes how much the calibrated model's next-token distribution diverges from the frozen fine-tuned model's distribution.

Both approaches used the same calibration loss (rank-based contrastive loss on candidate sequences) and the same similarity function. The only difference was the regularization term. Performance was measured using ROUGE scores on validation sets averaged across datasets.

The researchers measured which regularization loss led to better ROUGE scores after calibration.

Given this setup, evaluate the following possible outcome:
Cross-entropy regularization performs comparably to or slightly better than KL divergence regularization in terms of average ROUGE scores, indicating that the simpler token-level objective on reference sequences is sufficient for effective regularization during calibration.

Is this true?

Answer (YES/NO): YES